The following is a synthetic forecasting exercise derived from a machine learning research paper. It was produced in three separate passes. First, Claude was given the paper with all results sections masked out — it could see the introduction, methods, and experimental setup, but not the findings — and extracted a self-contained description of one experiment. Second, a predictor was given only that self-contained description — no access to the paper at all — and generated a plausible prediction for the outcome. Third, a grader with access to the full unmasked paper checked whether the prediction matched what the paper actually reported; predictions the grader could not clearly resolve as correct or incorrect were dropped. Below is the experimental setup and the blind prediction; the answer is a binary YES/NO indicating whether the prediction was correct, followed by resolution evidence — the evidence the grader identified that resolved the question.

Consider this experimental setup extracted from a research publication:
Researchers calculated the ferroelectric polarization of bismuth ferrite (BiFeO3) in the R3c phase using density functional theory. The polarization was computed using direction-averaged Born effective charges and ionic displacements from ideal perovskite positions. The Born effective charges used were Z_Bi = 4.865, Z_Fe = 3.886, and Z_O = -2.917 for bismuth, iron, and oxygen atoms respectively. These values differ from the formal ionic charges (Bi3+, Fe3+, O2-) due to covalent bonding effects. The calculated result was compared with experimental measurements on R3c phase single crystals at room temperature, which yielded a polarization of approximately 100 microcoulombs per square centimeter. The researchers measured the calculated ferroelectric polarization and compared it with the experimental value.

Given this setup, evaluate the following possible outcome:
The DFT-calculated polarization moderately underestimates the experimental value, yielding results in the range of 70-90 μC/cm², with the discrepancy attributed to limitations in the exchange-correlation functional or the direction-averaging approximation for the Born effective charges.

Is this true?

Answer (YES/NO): NO